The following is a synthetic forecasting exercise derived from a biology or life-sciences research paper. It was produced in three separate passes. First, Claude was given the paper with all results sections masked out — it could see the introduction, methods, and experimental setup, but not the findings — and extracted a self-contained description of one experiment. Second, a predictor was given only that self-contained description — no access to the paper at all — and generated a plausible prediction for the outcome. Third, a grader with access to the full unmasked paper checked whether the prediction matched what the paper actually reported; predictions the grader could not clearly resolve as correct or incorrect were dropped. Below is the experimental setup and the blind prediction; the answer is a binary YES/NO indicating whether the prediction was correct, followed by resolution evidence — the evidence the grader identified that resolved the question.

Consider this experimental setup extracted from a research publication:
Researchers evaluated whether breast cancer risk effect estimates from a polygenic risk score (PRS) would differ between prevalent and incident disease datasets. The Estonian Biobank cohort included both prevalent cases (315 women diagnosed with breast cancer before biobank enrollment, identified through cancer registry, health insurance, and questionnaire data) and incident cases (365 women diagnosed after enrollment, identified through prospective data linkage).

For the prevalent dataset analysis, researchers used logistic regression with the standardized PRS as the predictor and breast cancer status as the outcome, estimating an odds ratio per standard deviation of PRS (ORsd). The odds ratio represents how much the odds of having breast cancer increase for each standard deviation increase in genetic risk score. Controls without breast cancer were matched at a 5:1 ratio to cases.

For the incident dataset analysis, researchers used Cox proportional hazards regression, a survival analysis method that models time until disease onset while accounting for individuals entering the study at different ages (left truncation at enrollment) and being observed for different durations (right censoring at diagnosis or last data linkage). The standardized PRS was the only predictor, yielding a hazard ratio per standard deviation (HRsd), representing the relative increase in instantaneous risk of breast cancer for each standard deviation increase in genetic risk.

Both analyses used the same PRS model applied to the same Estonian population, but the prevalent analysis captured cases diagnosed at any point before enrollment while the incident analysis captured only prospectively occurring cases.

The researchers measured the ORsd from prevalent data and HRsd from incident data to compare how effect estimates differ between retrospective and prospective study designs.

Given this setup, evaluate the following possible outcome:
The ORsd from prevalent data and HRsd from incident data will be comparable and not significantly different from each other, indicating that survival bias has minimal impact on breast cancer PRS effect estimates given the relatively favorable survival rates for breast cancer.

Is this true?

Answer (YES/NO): YES